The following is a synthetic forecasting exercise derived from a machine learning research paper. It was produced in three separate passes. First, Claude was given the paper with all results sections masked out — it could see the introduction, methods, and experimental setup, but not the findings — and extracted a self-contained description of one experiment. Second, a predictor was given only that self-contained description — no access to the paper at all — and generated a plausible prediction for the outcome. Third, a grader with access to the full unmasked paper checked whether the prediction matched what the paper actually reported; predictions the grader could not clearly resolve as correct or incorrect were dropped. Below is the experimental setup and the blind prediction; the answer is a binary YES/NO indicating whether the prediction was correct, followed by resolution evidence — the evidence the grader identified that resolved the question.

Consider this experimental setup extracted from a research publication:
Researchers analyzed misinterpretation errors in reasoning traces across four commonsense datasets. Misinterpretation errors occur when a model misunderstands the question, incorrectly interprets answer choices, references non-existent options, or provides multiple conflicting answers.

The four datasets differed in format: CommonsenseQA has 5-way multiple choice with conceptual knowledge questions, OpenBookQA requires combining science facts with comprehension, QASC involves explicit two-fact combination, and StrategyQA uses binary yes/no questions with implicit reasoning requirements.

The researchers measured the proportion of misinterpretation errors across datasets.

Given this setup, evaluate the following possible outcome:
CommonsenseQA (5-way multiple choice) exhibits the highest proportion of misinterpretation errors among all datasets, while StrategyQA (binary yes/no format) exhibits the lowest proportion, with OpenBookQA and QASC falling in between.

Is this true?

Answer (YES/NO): YES